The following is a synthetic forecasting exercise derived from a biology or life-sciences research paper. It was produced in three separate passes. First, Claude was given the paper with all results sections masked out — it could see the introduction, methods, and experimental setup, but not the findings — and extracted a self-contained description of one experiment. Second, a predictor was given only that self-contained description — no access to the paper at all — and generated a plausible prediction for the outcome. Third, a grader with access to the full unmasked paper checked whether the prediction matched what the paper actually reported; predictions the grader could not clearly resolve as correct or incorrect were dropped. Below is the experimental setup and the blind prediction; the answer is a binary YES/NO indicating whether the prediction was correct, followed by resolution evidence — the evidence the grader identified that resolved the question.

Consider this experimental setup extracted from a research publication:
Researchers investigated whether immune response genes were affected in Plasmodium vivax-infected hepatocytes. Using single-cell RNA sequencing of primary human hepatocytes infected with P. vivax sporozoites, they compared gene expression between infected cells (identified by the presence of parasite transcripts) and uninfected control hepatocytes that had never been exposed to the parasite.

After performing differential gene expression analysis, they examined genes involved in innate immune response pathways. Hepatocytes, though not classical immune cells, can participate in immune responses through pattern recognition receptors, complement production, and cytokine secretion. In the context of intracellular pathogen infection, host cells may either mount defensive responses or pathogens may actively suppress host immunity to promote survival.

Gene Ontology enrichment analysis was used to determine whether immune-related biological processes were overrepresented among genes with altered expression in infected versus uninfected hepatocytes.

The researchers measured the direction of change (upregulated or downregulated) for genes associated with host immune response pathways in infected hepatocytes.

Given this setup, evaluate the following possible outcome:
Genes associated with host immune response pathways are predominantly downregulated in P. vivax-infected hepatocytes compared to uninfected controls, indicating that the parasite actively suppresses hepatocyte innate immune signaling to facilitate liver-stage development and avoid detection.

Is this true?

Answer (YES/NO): YES